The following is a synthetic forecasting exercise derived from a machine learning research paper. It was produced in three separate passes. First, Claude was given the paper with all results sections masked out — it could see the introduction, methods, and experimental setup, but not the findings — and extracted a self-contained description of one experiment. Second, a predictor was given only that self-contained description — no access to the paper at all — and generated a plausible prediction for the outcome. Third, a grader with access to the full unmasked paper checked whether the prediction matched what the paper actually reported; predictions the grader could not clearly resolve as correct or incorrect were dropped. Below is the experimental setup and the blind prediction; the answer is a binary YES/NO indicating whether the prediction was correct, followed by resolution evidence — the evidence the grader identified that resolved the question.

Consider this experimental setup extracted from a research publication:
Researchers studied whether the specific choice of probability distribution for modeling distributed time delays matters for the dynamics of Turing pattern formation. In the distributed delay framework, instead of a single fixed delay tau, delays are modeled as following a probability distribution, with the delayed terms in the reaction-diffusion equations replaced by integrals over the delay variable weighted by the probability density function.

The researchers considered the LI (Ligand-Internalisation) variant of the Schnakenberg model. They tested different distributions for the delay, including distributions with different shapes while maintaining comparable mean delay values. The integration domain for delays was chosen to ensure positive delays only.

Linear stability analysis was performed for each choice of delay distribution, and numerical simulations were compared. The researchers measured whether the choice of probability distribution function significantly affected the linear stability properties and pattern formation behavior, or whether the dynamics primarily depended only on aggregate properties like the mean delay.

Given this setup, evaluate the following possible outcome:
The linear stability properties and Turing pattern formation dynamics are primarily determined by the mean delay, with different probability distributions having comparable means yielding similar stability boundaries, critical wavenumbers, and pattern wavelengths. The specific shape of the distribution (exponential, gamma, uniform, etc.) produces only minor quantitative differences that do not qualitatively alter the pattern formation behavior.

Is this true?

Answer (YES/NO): YES